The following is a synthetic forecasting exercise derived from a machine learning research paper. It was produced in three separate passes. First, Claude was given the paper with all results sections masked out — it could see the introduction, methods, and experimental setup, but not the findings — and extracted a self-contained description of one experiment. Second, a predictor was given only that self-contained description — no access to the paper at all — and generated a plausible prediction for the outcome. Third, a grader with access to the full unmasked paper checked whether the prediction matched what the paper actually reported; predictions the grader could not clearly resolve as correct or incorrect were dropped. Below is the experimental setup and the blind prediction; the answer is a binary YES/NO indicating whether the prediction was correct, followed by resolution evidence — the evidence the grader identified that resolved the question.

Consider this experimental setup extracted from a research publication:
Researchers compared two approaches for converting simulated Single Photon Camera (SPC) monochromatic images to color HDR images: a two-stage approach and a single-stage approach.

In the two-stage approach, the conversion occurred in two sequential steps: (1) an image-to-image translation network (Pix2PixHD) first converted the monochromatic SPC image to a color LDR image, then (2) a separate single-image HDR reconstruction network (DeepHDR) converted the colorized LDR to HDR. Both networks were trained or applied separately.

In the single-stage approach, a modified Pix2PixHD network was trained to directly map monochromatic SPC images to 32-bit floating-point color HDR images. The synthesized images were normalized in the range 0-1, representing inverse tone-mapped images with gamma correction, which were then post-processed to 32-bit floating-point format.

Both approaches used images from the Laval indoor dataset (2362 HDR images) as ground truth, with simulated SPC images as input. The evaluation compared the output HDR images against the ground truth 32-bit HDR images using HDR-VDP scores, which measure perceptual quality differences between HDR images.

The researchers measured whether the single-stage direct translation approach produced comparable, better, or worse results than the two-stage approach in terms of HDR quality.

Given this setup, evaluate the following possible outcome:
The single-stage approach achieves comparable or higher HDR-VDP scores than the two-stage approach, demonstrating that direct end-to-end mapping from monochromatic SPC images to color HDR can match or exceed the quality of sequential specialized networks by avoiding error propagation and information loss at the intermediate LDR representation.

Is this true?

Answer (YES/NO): NO